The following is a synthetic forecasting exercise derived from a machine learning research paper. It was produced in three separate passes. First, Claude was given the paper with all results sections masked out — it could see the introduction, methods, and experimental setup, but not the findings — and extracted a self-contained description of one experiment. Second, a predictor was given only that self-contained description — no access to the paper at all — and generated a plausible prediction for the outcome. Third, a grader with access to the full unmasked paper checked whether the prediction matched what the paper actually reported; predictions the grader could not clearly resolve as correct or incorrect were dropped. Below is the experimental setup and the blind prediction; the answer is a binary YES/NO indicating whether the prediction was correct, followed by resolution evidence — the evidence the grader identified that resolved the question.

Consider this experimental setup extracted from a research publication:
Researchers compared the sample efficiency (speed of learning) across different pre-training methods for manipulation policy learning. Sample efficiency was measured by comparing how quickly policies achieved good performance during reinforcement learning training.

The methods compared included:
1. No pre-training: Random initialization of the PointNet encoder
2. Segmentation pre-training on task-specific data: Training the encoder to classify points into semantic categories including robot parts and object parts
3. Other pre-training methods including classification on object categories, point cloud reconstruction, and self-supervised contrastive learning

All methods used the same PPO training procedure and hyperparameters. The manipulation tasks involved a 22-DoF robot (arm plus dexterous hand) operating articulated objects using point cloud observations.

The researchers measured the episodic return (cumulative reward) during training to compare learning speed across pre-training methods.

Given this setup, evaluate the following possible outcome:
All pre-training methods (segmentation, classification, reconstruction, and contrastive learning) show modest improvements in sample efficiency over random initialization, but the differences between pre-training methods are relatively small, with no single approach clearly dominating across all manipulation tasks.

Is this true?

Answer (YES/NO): NO